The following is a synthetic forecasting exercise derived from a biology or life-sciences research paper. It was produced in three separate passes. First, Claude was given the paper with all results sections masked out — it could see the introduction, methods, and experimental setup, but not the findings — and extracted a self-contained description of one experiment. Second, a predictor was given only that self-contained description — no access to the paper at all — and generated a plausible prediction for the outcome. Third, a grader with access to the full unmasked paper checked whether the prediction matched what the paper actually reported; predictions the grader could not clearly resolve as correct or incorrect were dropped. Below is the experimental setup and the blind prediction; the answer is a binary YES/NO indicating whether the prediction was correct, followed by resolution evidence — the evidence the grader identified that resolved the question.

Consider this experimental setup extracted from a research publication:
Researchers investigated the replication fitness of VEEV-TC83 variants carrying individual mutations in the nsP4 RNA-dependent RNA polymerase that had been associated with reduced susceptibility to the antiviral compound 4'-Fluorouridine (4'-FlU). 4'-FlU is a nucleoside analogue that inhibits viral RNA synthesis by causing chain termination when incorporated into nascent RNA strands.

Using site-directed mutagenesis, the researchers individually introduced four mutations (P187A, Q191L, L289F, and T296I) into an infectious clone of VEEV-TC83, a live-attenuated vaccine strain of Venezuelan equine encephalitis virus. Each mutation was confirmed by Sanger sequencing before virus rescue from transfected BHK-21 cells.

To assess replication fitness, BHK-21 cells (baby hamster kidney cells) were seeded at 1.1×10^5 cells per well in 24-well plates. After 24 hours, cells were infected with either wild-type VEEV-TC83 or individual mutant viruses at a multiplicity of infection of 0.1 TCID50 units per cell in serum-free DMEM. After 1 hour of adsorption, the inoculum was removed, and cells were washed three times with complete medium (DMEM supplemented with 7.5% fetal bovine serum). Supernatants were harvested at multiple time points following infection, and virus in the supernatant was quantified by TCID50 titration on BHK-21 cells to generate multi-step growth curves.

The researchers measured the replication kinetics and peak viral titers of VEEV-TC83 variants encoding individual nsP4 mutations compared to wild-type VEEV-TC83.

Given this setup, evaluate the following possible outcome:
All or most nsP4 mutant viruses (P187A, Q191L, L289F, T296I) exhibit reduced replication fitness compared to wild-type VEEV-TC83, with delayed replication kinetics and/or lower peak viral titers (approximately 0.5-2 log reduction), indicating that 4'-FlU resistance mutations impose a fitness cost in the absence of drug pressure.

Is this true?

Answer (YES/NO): NO